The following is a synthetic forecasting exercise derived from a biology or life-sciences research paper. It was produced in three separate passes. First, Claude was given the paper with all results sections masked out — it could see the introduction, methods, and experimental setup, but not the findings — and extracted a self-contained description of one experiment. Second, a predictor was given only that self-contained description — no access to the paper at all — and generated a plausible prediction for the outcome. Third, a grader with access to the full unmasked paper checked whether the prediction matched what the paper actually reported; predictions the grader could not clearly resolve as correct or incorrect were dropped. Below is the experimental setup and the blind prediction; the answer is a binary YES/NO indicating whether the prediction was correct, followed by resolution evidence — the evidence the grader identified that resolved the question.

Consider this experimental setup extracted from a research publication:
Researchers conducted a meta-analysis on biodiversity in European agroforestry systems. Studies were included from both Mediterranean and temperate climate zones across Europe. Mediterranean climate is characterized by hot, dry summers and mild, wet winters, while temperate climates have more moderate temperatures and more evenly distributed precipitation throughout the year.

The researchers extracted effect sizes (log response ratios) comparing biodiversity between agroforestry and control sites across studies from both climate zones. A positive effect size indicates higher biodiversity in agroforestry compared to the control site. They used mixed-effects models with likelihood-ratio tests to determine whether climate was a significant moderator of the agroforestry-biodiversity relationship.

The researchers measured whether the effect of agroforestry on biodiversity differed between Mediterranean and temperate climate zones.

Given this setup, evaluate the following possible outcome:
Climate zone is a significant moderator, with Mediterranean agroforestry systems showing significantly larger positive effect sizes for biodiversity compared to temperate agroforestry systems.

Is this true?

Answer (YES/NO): NO